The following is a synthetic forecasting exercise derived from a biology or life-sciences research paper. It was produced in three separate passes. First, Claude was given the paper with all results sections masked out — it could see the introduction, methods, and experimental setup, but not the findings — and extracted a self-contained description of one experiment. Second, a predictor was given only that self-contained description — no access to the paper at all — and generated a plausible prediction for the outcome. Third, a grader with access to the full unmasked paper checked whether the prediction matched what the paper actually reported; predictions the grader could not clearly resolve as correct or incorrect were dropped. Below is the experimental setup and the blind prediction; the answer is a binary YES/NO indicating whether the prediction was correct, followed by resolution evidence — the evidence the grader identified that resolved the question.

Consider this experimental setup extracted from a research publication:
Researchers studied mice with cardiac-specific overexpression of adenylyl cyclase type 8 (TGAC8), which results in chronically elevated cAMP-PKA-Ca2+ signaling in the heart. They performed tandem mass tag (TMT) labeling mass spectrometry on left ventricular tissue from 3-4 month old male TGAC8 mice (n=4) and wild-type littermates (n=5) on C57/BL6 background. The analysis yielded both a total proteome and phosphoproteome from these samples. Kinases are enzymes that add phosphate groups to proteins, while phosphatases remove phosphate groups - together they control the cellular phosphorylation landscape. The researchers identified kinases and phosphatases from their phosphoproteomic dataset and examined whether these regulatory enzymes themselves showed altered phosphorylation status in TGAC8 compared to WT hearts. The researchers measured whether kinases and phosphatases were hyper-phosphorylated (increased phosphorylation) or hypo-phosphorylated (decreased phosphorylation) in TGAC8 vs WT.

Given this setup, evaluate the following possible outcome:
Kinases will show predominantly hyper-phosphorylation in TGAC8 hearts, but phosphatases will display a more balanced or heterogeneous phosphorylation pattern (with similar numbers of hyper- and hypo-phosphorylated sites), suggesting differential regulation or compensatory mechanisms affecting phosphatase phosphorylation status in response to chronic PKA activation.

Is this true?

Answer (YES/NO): NO